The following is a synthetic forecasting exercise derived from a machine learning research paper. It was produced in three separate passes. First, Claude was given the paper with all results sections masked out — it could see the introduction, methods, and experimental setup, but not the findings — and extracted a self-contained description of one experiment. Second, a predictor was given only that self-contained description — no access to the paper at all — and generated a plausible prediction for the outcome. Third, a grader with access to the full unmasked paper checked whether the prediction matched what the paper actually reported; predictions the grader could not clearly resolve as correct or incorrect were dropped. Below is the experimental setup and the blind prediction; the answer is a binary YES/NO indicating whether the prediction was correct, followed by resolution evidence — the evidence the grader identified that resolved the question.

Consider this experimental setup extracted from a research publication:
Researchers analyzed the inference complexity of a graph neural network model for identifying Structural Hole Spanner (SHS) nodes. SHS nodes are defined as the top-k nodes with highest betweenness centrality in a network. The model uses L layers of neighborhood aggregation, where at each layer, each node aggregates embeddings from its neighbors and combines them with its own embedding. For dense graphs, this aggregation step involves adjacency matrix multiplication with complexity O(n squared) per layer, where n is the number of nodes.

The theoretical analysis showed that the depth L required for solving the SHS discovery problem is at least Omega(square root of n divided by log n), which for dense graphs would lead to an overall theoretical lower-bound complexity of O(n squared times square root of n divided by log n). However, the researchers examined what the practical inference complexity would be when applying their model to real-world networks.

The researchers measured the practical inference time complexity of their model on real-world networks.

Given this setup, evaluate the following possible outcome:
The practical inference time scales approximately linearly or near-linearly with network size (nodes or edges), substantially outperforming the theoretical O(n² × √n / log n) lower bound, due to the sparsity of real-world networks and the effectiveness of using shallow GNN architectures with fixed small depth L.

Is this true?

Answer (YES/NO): YES